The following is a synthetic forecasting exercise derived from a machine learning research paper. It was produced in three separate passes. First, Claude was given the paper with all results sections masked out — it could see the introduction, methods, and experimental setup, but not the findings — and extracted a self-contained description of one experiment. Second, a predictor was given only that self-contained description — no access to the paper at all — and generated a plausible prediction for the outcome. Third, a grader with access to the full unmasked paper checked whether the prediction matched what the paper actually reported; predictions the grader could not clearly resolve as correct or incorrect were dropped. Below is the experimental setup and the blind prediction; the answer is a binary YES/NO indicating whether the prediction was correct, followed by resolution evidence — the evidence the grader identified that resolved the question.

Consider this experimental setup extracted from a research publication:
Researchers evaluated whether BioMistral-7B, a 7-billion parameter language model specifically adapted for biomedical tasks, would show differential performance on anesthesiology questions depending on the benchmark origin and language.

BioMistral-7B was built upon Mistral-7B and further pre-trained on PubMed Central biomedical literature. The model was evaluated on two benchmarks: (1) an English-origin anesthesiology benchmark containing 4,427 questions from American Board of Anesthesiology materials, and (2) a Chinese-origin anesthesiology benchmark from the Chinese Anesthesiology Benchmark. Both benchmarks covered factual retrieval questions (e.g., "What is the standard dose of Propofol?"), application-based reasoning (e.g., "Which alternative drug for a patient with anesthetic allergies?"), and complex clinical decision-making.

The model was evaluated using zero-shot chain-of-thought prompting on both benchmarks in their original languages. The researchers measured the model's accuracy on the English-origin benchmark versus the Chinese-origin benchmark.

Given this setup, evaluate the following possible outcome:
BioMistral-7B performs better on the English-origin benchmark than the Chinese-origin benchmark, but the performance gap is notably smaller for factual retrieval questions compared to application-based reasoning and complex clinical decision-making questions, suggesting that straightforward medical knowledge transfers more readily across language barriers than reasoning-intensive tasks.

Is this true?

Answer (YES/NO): NO